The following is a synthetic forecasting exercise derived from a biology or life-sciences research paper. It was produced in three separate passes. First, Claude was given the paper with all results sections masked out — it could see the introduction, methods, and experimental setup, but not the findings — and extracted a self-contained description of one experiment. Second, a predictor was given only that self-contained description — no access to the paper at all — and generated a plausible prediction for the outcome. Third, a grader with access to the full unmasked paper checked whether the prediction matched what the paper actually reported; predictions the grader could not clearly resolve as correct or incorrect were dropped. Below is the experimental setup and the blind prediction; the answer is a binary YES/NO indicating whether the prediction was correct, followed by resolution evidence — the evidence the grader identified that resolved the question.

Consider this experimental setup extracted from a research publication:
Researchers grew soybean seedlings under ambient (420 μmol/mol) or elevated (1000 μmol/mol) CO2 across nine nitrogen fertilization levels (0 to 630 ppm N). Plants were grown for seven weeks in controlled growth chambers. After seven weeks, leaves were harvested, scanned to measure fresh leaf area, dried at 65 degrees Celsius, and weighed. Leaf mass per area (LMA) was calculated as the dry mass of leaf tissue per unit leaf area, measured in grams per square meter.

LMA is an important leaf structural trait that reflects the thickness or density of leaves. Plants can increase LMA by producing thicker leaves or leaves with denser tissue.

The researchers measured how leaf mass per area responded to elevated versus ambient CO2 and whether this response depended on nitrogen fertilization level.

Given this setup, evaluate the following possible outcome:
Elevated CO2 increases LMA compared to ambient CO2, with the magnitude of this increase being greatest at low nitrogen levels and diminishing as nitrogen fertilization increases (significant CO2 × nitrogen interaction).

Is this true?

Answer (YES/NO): NO